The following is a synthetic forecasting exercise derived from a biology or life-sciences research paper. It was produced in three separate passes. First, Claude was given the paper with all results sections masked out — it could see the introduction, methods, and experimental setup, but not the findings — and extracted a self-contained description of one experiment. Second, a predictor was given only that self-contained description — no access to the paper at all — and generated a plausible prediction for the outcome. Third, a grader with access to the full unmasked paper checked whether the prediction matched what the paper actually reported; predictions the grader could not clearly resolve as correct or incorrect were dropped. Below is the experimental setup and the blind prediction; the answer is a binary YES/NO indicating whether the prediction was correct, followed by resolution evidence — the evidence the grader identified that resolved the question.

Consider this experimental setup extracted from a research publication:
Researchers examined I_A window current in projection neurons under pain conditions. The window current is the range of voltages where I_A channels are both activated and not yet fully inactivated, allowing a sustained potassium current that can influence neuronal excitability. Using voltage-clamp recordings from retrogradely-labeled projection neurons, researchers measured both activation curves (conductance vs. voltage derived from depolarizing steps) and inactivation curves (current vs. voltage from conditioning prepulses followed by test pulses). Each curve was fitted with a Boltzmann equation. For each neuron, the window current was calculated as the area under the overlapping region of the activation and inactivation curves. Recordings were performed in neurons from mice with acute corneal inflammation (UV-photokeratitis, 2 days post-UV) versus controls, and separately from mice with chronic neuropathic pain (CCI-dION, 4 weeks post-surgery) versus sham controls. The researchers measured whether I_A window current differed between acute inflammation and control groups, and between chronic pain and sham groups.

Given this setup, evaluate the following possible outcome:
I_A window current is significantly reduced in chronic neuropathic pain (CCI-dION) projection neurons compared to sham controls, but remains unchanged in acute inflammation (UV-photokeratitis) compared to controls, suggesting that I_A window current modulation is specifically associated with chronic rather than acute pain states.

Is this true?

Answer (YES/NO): NO